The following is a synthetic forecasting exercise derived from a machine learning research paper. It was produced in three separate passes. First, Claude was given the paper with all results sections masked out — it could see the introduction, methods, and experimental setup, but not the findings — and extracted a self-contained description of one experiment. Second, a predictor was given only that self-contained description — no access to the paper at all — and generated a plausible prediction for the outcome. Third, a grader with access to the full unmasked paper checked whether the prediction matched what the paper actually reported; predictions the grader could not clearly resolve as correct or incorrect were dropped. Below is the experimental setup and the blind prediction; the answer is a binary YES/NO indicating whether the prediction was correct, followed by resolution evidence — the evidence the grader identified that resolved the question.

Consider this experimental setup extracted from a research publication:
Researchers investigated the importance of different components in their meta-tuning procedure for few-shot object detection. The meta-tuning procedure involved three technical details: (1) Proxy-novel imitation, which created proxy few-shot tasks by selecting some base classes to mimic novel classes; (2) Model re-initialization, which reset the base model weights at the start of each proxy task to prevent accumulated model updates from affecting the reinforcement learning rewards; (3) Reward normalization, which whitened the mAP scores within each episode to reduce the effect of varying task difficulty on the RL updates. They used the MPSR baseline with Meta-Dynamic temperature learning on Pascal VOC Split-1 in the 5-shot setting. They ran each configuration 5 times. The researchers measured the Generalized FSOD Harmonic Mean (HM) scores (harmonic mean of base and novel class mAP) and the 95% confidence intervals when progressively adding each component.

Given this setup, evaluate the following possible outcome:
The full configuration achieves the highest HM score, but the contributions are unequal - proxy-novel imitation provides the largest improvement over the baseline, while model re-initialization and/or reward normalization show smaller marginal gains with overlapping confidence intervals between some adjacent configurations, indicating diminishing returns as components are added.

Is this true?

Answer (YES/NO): NO